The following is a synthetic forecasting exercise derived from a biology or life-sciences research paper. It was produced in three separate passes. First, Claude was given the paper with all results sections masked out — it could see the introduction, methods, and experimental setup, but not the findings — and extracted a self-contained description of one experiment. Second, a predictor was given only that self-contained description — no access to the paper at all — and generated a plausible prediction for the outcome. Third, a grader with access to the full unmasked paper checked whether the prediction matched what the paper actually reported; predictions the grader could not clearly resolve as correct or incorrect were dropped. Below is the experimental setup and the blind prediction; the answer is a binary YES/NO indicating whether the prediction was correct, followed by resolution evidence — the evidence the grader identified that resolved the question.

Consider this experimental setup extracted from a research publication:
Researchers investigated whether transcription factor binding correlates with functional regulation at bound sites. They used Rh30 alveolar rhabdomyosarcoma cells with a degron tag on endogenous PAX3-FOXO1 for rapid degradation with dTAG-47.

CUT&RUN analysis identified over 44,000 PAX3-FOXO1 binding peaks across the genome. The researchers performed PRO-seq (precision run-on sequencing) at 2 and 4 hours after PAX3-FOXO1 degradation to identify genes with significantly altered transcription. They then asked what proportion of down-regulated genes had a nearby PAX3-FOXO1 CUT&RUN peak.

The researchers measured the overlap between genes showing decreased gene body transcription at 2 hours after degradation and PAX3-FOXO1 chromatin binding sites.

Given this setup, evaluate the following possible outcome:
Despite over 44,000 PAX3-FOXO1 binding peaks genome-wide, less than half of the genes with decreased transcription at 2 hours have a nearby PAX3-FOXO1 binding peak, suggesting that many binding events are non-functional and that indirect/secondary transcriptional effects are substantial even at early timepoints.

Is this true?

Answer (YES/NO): NO